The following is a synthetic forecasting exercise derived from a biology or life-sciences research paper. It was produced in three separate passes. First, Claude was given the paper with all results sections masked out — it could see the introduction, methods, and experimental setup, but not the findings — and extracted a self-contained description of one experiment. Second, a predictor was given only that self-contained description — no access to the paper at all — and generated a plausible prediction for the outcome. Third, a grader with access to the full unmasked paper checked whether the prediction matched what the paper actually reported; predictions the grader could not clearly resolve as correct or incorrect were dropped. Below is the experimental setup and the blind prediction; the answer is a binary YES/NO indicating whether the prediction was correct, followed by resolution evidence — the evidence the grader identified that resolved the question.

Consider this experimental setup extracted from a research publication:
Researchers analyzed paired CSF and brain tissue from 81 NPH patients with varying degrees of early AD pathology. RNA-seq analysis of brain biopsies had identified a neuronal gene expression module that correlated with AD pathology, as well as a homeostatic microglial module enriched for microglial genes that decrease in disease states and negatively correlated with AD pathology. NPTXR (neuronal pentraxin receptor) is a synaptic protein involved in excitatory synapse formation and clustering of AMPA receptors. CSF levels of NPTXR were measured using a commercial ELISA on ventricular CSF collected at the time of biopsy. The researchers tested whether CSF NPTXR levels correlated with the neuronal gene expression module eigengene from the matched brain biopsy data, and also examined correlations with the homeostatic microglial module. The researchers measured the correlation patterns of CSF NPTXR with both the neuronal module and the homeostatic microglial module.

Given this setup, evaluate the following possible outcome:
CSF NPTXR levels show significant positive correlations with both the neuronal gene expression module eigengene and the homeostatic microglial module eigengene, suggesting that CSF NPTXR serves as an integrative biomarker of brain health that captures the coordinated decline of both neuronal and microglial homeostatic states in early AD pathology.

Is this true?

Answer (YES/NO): YES